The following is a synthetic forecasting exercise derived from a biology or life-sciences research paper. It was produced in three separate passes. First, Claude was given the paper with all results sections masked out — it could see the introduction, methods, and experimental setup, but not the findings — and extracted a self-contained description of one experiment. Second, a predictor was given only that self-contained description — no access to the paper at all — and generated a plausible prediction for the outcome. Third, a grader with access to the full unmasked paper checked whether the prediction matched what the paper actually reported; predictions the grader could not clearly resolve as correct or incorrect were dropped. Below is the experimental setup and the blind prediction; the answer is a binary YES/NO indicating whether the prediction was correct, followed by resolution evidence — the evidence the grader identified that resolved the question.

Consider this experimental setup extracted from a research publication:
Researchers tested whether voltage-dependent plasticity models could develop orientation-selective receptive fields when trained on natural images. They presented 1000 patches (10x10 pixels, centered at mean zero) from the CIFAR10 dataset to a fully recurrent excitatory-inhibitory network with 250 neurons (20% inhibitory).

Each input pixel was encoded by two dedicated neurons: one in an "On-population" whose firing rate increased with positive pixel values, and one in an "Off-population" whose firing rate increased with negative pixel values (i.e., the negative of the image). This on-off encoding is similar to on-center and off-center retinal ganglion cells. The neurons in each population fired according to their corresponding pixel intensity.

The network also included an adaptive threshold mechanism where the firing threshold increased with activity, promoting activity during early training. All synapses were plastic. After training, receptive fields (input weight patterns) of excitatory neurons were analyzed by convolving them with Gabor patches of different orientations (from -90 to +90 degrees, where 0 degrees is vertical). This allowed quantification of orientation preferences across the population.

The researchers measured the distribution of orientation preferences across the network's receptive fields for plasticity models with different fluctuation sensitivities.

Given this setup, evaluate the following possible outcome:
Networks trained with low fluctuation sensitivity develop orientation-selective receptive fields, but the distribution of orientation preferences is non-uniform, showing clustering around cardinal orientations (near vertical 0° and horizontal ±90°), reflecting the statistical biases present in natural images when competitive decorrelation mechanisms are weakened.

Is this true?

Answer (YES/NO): NO